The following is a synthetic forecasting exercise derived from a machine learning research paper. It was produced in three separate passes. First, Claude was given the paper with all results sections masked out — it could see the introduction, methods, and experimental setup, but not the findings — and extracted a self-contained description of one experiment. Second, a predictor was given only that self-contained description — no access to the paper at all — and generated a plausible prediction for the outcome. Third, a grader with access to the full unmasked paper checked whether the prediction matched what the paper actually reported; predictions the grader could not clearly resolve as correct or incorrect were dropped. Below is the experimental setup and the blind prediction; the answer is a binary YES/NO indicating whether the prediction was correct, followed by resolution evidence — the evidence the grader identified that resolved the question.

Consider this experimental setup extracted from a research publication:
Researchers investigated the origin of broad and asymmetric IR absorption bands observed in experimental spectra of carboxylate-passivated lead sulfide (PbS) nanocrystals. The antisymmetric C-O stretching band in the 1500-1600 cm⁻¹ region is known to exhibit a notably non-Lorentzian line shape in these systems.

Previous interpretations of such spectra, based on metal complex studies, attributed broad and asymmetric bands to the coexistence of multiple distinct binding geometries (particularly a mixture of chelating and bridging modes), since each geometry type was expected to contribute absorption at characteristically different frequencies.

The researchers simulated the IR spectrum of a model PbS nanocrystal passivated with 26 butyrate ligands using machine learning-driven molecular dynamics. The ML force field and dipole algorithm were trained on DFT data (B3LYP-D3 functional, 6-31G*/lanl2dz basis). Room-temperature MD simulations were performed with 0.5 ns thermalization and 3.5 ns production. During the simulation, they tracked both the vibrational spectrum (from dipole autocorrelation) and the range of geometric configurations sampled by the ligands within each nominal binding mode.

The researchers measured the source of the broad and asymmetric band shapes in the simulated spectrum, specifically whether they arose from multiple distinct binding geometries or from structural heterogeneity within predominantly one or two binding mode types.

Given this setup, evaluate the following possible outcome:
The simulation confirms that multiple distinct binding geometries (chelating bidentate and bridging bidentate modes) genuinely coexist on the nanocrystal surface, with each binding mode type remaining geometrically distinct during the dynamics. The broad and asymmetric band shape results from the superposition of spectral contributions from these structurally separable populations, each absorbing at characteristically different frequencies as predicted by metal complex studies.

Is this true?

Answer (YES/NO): NO